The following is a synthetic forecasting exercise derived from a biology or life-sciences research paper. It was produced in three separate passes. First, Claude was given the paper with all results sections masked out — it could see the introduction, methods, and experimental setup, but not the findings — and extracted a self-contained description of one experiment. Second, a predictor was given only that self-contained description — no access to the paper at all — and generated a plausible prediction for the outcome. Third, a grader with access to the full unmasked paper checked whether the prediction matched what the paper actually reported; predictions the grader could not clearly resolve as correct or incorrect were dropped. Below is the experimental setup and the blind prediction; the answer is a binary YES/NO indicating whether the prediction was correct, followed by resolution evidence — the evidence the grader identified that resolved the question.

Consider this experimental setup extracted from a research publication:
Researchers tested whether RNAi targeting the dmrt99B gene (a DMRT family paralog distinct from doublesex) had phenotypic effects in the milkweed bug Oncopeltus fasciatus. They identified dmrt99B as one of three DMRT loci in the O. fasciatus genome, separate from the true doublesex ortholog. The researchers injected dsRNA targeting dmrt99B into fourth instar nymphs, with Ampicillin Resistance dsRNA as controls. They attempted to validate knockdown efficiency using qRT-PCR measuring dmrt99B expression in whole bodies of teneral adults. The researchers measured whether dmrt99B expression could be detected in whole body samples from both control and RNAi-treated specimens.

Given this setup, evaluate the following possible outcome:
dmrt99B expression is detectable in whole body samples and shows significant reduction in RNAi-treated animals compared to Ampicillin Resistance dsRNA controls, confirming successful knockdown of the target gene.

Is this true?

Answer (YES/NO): NO